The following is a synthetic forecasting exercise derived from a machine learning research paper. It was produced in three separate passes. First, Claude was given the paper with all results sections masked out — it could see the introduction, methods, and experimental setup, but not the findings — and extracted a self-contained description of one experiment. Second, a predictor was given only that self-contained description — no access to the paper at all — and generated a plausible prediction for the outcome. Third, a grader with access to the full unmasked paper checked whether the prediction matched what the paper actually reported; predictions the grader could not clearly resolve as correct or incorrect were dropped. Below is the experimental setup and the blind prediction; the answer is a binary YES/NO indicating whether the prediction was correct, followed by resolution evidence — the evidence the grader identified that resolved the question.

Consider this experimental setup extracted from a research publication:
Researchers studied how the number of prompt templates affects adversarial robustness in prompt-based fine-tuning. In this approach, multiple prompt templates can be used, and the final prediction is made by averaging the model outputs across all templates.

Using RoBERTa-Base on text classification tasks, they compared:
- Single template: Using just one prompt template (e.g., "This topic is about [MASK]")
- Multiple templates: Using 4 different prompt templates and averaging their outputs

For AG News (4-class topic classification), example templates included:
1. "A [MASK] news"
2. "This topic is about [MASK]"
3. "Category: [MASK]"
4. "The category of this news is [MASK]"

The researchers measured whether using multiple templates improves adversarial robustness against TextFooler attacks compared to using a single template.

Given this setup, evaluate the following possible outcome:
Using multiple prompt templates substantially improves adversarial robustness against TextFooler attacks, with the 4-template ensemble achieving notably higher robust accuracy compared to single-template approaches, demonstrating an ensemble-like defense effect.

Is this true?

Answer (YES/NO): NO